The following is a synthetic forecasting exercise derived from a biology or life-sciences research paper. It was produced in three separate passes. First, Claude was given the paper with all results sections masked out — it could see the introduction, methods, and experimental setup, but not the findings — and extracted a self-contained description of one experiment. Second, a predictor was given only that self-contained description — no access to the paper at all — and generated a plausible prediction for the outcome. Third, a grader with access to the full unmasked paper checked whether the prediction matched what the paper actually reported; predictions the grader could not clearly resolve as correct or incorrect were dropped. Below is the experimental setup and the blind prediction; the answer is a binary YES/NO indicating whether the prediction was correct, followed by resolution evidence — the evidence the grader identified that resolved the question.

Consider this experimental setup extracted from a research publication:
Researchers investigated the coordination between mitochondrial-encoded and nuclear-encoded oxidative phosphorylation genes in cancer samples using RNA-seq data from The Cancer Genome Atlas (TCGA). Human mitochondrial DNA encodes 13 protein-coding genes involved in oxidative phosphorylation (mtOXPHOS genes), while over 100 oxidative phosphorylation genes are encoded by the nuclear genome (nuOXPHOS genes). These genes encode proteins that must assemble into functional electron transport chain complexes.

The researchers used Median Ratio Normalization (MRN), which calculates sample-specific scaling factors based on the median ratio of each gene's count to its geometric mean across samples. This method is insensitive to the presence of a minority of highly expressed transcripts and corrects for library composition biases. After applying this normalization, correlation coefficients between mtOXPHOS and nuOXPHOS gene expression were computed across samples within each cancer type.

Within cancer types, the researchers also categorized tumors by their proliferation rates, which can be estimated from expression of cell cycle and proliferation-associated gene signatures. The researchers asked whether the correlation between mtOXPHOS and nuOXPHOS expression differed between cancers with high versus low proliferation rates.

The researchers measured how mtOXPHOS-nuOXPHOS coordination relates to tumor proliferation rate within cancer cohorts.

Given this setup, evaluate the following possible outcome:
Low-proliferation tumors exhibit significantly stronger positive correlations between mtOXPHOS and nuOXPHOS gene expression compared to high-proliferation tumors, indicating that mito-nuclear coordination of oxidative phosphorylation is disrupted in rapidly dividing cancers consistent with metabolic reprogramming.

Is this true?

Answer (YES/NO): YES